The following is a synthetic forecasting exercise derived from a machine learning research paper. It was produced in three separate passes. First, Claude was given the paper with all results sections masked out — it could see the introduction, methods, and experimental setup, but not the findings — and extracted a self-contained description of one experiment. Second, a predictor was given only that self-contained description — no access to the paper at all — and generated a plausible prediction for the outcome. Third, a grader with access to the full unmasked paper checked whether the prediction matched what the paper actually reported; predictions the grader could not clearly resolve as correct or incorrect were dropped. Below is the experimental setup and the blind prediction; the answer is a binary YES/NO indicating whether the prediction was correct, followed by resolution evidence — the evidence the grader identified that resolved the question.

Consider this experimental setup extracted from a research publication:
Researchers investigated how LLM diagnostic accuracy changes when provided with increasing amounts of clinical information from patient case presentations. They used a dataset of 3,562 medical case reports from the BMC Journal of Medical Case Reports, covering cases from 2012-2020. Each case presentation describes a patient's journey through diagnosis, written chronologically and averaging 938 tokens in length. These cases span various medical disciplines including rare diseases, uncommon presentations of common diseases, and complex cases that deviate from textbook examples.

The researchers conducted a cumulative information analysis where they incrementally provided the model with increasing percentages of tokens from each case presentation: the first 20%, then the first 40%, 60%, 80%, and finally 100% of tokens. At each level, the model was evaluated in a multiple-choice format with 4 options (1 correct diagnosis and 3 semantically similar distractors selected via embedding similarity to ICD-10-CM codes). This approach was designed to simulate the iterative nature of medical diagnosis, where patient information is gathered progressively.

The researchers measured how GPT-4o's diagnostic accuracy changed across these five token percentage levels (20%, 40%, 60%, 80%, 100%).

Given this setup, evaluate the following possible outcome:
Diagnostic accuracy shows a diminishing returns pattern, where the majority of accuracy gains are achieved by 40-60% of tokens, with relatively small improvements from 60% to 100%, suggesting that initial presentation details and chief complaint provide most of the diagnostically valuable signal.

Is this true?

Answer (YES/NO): NO